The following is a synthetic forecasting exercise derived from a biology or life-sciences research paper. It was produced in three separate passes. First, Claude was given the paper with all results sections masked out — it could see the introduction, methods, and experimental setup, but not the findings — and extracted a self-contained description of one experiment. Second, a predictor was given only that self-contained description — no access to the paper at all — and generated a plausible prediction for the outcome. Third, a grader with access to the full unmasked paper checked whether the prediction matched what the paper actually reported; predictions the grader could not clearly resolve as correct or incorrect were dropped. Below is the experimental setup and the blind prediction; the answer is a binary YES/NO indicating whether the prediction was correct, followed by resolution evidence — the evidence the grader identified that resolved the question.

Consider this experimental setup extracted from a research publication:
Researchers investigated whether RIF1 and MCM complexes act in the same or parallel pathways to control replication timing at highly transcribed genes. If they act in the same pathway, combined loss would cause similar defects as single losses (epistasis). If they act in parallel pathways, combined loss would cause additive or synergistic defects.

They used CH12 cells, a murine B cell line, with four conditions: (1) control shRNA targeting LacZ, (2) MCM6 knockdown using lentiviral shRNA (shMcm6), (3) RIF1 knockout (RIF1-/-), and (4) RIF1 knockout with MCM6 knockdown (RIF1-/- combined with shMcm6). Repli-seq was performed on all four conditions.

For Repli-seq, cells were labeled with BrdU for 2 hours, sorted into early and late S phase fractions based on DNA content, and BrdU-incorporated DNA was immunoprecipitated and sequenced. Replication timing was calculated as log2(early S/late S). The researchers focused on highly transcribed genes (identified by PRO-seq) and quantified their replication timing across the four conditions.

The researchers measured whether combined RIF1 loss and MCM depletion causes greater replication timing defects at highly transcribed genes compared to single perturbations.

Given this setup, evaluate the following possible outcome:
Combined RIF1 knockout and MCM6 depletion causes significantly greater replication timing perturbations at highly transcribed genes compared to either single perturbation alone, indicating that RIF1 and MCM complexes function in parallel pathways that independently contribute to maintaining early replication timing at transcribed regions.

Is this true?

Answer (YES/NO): YES